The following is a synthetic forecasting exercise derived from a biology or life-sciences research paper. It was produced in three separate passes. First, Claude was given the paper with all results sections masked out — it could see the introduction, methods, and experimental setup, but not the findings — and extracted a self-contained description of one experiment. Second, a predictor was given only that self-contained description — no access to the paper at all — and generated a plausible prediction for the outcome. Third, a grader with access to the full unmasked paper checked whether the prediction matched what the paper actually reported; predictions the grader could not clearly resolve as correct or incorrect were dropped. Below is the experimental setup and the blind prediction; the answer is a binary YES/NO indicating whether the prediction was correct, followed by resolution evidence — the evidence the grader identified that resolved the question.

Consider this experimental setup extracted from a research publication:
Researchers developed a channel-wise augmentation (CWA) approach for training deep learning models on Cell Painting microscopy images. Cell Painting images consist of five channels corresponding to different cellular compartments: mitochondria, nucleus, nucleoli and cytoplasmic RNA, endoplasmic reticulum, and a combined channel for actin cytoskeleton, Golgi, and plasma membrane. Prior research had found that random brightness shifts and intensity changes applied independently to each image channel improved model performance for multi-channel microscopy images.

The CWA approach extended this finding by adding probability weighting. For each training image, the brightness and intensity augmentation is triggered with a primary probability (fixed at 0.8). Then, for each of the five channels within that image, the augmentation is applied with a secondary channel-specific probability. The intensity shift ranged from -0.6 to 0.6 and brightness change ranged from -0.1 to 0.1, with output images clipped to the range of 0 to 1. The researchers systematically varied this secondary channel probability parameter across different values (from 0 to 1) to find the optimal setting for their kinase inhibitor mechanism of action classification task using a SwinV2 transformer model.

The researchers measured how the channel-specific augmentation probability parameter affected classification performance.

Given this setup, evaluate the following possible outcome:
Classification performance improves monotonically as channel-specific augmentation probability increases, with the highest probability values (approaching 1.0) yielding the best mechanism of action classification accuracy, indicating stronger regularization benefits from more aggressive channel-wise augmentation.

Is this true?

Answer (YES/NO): NO